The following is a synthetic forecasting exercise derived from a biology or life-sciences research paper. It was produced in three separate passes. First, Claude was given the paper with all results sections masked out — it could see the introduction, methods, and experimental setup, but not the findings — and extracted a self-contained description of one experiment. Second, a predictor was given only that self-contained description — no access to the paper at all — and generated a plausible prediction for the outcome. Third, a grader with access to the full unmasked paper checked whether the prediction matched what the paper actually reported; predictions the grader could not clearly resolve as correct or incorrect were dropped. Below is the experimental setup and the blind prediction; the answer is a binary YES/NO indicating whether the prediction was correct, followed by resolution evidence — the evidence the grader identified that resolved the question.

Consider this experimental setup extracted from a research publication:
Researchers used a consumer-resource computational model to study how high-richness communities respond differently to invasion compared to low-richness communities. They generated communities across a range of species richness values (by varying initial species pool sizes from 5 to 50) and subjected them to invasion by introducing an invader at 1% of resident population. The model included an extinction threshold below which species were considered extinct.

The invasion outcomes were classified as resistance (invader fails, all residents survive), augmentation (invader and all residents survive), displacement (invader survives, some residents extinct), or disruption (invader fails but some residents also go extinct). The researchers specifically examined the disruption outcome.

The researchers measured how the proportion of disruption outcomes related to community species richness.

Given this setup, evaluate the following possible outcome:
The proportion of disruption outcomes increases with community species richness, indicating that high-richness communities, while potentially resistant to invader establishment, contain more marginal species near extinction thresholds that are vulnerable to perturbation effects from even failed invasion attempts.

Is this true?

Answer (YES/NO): YES